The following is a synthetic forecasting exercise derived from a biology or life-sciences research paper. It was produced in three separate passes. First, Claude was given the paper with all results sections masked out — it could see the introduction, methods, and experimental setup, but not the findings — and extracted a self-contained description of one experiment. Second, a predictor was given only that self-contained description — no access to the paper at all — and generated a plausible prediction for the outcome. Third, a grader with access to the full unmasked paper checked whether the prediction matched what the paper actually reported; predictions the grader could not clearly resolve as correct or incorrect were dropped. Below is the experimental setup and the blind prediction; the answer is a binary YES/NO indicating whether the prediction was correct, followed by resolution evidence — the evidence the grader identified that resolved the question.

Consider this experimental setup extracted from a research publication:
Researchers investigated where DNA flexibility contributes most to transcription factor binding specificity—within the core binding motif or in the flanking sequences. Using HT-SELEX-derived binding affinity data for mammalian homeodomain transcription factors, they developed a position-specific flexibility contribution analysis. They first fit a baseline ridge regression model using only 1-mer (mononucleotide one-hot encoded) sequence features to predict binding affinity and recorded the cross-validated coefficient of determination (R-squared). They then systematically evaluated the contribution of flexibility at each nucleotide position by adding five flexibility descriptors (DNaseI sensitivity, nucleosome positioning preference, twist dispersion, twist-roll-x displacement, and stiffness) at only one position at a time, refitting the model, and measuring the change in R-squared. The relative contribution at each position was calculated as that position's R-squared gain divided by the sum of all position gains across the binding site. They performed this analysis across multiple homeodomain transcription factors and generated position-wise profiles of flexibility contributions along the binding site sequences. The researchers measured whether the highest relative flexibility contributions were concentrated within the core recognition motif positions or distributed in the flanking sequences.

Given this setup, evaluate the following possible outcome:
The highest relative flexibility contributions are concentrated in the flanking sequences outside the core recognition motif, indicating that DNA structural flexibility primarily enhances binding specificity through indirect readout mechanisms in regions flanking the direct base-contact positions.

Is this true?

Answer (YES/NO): YES